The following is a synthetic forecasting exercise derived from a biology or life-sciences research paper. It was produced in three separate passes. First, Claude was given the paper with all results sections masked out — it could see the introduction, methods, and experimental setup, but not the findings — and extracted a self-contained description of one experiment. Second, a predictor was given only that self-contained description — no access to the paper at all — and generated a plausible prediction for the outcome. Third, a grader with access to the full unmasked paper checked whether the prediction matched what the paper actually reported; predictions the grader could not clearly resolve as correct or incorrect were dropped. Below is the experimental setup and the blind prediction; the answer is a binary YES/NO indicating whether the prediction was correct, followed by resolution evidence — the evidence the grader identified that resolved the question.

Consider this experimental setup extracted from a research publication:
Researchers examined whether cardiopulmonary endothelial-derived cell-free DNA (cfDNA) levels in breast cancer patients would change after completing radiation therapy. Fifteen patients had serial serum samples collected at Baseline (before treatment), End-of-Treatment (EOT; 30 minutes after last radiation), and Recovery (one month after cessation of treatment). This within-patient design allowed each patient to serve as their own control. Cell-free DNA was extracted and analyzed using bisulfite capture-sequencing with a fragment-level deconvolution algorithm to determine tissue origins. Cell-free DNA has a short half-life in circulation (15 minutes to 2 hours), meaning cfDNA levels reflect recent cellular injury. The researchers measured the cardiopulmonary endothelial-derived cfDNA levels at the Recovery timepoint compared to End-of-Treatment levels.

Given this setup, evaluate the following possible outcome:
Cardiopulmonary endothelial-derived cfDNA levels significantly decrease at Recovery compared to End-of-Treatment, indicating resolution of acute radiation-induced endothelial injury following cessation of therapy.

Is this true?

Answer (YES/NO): YES